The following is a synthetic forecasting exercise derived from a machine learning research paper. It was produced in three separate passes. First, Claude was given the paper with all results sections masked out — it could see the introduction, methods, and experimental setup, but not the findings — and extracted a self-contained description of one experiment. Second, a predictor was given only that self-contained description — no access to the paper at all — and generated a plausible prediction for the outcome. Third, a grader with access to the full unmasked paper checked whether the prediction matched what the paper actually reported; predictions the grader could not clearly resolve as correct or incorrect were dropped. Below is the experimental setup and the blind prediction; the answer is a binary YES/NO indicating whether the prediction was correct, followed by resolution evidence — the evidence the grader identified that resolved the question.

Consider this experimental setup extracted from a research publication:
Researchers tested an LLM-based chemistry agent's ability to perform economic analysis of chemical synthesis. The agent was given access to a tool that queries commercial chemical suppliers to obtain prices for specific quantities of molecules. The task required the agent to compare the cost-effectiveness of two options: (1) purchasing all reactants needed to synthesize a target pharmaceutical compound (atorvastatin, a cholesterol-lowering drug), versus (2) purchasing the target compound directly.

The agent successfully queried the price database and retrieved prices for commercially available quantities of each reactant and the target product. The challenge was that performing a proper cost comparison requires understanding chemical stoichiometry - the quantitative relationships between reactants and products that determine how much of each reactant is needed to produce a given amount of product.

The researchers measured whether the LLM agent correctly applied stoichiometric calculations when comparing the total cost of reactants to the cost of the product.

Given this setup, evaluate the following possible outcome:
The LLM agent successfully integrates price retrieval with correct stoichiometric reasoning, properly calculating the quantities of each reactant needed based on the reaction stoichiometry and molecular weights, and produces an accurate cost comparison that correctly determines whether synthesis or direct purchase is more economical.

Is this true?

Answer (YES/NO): NO